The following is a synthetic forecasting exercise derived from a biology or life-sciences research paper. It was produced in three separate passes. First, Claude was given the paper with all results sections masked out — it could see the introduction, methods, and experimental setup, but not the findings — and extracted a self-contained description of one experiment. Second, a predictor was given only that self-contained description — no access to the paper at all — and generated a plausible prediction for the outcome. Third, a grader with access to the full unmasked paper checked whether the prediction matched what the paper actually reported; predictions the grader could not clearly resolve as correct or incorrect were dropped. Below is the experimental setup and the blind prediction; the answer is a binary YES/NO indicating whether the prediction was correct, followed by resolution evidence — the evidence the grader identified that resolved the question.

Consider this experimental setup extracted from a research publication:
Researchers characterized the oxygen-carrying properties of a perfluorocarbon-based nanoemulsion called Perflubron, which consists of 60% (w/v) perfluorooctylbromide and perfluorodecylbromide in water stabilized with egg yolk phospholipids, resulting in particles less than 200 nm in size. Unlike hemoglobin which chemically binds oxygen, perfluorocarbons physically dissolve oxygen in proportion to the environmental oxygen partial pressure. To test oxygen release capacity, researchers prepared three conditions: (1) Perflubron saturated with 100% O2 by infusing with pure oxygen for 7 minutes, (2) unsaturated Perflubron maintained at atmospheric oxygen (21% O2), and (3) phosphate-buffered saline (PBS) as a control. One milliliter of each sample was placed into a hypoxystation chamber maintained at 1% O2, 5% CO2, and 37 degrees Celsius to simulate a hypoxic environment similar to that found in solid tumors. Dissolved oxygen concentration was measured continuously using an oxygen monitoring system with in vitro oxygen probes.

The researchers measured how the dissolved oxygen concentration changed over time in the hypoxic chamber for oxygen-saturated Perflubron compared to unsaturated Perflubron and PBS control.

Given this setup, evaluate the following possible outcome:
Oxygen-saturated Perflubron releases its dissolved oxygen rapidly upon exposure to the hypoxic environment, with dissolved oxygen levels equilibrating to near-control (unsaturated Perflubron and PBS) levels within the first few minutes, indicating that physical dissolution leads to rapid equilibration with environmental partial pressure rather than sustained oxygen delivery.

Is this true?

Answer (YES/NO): NO